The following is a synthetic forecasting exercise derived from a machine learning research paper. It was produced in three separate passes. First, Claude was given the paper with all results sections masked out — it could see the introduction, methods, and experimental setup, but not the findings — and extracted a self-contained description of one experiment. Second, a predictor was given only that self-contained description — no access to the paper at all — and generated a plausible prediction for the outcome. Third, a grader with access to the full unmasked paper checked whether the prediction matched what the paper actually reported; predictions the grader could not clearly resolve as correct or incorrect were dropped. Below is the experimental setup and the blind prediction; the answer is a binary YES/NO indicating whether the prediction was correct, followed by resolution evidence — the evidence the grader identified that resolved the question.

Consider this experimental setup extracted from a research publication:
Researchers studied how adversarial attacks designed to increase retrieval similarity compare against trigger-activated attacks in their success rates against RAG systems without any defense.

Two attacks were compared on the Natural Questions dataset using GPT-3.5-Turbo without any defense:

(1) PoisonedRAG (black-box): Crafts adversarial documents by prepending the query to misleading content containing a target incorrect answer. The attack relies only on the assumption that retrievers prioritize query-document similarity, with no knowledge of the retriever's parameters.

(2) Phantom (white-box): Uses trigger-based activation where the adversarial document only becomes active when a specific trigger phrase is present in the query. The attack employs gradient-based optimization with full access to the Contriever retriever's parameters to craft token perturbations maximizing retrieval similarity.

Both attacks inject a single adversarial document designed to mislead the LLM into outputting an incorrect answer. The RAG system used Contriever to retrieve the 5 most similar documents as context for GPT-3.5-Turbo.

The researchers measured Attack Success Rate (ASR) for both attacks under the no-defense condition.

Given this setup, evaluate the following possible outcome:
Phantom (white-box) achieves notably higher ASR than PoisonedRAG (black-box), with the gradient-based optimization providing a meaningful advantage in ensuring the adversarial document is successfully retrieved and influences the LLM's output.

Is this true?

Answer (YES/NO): YES